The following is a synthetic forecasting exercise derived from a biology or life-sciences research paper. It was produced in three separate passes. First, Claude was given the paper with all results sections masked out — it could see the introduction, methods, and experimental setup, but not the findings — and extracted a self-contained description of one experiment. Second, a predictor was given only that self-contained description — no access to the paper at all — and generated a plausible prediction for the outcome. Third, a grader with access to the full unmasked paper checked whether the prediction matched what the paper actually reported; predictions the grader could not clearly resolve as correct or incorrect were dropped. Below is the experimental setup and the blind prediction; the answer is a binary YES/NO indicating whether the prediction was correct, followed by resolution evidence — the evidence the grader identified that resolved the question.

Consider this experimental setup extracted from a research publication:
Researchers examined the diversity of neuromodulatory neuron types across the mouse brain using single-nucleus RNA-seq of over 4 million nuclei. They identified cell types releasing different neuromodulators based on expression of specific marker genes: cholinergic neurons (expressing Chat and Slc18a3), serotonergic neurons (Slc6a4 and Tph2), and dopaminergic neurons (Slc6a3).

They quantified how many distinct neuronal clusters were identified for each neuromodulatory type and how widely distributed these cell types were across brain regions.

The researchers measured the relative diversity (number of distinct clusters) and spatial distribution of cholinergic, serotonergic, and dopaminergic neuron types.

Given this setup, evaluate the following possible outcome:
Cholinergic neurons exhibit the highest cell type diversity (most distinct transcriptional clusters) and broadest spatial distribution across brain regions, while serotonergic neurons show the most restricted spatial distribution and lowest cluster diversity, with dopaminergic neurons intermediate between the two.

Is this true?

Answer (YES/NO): NO